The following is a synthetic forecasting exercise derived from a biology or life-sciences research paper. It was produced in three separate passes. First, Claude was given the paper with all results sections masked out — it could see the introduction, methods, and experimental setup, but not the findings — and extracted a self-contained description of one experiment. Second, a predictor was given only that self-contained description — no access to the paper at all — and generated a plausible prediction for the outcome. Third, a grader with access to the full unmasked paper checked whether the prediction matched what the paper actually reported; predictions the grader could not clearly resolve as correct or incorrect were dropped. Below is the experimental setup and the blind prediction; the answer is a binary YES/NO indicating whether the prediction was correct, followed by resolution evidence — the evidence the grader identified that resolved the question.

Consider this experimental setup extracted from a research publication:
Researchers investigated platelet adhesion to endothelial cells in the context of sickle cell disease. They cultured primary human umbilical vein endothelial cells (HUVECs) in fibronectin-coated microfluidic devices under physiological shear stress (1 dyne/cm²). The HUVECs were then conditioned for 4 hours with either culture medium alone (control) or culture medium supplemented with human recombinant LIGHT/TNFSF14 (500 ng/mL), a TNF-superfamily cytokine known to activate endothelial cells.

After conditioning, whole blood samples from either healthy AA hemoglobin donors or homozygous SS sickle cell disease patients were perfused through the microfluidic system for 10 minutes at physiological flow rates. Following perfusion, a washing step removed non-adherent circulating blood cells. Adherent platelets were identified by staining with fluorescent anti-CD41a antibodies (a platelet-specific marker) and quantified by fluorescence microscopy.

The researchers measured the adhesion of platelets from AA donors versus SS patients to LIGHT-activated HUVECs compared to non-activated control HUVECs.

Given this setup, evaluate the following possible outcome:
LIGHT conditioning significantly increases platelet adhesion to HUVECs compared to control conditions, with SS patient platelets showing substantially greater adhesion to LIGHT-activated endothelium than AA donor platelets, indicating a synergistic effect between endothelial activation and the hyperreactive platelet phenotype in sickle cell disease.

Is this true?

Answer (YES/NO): YES